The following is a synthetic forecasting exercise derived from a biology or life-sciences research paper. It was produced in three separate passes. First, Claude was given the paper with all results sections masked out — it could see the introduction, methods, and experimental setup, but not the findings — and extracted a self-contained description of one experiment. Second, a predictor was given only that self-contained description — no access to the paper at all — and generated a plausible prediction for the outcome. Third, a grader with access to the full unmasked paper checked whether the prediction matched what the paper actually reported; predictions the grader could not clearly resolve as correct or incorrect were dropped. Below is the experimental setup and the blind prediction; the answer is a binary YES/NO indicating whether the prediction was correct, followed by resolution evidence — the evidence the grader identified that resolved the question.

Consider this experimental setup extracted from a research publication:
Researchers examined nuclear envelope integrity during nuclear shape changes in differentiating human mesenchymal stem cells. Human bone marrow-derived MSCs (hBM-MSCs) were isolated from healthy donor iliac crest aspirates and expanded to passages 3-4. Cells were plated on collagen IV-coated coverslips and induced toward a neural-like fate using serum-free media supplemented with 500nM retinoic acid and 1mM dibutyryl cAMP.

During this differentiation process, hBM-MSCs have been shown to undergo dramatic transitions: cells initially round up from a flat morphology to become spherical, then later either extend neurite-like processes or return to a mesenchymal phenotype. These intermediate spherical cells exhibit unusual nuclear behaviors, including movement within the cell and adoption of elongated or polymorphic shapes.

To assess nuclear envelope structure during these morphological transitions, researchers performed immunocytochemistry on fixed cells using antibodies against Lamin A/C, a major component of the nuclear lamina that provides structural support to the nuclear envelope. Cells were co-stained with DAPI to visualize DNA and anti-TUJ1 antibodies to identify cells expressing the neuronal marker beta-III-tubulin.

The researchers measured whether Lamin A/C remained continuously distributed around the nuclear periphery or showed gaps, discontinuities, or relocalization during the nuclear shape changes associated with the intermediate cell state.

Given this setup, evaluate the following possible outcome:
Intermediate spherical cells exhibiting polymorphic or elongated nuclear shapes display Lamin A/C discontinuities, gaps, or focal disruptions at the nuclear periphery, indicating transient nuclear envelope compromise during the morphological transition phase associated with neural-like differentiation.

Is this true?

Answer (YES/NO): NO